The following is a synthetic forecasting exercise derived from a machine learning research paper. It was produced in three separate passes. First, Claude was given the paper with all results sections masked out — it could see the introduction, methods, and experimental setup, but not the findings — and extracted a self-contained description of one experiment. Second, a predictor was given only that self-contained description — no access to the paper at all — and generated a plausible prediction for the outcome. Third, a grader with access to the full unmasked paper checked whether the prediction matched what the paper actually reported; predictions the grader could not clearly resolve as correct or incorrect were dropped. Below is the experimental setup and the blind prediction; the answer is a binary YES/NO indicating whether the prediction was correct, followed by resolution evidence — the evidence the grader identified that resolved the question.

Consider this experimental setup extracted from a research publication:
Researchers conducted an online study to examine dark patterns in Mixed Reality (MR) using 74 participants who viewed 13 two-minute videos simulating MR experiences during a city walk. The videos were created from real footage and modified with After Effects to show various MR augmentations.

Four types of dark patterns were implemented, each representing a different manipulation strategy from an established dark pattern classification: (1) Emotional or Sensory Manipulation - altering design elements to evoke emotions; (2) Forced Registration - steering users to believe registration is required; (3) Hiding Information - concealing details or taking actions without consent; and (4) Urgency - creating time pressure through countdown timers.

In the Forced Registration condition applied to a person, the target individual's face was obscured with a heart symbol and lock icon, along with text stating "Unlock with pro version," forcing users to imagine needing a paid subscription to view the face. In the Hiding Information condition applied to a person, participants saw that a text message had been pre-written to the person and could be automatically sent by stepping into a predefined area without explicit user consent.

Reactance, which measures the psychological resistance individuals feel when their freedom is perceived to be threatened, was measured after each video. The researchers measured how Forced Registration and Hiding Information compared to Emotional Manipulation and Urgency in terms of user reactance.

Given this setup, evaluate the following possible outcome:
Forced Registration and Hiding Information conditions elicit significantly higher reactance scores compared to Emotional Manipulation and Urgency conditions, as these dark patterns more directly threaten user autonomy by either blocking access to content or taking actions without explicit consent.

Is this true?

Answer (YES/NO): NO